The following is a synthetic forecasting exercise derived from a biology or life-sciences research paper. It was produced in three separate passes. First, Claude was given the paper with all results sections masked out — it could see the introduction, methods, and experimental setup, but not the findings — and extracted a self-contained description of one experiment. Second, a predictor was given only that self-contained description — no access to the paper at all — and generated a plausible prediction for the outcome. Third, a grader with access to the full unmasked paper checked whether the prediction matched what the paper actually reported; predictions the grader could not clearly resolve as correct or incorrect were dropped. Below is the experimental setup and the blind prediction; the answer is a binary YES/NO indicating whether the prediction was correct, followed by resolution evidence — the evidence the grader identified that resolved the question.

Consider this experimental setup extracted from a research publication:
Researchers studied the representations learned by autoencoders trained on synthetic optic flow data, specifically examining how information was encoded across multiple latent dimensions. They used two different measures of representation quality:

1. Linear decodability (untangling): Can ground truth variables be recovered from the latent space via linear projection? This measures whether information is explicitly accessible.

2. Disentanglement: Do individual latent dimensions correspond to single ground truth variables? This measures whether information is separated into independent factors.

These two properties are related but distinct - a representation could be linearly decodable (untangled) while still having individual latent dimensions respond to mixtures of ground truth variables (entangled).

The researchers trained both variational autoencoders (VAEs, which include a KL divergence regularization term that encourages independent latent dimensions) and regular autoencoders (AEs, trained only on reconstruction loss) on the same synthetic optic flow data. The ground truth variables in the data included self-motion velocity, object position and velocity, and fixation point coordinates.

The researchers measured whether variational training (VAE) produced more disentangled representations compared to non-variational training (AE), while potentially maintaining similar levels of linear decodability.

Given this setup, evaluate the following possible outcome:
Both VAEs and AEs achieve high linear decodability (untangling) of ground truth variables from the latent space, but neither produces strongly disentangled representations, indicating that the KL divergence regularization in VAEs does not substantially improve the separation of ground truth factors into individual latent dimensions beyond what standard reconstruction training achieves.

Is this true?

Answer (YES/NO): NO